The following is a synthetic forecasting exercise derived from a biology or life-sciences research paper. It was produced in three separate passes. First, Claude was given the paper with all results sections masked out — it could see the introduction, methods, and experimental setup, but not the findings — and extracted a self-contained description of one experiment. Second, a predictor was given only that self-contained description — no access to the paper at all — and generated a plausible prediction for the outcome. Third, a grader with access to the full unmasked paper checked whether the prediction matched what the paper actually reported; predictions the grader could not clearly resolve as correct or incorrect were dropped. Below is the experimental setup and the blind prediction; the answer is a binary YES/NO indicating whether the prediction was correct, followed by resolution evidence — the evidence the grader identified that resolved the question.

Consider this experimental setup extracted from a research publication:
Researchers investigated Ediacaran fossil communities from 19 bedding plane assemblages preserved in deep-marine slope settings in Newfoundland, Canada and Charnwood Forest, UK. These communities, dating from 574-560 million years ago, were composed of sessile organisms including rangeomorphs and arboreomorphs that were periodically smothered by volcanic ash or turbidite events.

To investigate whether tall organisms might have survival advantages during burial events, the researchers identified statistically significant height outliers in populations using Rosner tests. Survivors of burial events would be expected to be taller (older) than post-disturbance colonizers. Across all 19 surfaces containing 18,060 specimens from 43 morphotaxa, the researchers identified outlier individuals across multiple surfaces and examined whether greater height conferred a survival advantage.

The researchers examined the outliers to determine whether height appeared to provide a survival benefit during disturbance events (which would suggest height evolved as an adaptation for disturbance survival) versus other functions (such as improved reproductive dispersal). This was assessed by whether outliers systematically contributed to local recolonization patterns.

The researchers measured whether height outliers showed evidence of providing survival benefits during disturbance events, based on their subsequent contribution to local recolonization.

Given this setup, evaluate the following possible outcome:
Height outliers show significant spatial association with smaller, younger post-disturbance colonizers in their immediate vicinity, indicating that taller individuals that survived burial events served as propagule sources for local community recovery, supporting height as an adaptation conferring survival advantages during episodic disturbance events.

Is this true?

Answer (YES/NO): NO